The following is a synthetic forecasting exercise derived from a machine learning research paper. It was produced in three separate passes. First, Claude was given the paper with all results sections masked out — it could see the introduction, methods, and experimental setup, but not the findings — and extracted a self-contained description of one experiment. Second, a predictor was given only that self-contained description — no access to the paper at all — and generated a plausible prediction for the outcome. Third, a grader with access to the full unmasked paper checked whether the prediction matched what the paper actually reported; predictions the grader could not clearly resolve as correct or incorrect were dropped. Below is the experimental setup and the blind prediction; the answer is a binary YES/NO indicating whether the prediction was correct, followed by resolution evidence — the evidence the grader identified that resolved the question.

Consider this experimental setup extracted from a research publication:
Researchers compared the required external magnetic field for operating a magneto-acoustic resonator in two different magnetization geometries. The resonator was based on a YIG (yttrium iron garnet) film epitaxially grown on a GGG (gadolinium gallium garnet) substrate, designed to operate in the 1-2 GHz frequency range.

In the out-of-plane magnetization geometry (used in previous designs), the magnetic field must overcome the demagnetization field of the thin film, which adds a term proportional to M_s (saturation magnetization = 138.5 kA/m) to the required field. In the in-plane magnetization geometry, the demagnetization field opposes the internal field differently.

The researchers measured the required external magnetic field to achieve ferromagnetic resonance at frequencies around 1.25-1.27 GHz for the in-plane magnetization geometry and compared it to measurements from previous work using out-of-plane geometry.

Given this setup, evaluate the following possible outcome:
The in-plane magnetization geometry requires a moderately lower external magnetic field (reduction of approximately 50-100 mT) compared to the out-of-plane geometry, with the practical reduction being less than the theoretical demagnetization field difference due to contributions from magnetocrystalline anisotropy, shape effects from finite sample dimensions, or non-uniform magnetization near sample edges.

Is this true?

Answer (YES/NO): NO